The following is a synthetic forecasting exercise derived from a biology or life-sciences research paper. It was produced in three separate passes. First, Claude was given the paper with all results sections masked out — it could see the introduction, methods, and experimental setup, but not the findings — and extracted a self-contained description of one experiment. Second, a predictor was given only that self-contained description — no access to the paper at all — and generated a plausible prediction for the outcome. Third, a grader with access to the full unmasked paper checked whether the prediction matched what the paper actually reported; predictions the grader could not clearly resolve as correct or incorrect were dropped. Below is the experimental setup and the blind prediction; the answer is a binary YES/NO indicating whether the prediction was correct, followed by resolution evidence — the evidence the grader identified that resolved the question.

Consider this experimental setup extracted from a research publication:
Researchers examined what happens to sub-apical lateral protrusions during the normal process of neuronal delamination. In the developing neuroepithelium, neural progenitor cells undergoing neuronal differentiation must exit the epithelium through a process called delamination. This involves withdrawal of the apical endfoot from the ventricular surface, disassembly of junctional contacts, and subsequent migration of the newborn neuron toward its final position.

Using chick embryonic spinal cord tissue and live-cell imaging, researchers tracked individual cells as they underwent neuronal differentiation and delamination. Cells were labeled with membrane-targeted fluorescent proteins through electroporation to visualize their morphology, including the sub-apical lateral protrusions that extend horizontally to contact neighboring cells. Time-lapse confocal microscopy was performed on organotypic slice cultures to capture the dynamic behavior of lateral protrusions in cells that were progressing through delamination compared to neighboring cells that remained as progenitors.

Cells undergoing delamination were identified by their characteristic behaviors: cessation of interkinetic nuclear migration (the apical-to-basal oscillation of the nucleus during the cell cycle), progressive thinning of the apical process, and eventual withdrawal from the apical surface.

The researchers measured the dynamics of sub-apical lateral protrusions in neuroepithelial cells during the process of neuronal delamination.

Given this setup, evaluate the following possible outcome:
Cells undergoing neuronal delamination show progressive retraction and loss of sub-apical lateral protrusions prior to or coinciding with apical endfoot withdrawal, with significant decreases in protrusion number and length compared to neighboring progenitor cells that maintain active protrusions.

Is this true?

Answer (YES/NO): NO